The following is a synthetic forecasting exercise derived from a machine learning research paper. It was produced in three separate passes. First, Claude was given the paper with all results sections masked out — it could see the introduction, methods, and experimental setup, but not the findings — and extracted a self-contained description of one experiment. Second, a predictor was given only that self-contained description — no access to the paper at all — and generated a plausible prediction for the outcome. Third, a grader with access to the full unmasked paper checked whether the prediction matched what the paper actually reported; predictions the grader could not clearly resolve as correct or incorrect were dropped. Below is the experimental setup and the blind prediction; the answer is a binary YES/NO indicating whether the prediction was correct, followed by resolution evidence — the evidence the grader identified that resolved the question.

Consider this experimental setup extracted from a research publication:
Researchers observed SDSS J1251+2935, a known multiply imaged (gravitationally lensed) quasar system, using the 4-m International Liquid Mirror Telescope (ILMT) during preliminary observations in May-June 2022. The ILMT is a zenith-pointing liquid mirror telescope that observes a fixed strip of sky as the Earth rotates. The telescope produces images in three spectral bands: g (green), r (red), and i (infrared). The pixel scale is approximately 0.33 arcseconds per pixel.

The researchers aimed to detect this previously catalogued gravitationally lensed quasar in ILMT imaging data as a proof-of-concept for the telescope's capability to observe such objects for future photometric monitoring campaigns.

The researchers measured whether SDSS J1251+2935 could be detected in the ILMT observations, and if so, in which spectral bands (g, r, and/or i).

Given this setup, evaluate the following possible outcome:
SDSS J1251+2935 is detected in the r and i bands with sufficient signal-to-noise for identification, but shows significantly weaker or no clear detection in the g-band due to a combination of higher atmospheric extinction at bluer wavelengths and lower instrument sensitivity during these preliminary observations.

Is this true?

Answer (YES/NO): NO